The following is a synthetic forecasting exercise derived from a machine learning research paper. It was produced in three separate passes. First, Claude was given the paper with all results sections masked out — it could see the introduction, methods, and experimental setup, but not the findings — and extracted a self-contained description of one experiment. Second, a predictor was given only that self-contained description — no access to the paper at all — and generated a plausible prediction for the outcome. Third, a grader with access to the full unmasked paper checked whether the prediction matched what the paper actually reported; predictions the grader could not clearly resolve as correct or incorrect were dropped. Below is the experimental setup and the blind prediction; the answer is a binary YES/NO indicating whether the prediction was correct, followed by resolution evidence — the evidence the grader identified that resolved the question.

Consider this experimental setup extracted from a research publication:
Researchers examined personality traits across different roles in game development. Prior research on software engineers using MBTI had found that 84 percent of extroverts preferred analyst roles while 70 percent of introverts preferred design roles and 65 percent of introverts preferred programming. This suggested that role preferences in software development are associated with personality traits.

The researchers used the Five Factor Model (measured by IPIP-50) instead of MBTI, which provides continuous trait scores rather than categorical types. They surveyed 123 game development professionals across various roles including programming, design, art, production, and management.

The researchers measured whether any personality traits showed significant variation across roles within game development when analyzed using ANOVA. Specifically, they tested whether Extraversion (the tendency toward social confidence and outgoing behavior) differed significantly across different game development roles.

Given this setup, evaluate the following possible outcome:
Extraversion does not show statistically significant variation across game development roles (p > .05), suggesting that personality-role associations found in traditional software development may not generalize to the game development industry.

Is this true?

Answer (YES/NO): NO